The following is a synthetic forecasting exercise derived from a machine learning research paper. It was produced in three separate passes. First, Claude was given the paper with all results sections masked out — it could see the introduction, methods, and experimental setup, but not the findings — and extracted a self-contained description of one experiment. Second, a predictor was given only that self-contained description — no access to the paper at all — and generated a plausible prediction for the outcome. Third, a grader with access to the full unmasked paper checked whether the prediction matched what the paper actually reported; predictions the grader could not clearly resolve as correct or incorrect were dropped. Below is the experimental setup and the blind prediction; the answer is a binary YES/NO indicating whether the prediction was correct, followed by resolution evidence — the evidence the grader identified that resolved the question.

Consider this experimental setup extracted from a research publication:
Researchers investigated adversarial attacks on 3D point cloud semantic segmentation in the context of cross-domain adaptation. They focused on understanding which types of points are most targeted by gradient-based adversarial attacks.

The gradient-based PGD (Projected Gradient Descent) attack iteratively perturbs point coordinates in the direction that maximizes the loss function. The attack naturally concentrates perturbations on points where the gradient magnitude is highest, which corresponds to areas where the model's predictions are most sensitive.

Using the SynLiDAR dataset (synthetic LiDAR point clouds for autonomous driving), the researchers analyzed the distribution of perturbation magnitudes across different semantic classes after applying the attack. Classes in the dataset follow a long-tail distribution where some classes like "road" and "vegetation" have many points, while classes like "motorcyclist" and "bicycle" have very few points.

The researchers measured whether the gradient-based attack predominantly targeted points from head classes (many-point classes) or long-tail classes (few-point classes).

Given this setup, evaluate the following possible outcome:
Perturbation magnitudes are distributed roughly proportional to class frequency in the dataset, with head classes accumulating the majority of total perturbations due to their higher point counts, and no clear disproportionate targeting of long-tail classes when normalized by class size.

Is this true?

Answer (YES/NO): NO